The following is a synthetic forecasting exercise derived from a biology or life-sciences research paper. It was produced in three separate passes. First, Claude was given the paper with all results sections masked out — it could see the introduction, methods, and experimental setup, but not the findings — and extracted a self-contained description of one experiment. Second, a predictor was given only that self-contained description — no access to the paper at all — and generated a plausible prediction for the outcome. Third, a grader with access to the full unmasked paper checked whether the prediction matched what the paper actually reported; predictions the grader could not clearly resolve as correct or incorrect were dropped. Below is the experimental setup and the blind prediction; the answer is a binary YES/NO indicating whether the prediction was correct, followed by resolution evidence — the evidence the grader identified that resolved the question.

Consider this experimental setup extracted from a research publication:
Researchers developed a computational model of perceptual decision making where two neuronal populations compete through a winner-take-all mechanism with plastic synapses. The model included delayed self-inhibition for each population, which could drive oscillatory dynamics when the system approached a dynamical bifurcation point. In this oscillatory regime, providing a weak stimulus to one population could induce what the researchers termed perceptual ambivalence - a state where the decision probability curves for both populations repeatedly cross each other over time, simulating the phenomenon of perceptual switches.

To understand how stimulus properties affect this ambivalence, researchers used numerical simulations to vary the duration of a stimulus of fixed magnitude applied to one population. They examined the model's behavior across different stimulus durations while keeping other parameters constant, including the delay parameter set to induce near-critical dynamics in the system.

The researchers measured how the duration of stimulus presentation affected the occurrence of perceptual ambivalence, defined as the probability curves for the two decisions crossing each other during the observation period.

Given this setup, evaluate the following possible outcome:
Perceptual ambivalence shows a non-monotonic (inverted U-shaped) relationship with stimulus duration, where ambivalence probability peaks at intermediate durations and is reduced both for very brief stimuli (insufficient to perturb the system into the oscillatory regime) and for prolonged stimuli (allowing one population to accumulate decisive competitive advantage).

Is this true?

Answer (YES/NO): NO